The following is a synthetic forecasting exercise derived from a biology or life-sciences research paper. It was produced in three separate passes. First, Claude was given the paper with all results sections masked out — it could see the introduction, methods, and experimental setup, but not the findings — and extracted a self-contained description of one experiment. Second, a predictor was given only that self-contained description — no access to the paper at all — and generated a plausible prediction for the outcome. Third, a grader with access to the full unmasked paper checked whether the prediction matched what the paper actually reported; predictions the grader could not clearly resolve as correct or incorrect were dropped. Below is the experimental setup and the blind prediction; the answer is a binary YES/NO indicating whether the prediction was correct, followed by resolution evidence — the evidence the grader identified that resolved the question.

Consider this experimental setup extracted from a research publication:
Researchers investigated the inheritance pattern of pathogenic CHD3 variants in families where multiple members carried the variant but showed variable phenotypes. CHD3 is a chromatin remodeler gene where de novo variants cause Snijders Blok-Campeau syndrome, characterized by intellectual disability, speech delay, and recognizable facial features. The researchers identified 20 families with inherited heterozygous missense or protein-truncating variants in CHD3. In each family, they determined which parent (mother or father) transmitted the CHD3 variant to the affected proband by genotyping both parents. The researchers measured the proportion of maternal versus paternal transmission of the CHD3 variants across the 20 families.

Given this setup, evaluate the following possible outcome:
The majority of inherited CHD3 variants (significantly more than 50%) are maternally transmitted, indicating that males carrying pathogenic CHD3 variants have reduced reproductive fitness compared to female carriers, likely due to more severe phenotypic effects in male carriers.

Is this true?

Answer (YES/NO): NO